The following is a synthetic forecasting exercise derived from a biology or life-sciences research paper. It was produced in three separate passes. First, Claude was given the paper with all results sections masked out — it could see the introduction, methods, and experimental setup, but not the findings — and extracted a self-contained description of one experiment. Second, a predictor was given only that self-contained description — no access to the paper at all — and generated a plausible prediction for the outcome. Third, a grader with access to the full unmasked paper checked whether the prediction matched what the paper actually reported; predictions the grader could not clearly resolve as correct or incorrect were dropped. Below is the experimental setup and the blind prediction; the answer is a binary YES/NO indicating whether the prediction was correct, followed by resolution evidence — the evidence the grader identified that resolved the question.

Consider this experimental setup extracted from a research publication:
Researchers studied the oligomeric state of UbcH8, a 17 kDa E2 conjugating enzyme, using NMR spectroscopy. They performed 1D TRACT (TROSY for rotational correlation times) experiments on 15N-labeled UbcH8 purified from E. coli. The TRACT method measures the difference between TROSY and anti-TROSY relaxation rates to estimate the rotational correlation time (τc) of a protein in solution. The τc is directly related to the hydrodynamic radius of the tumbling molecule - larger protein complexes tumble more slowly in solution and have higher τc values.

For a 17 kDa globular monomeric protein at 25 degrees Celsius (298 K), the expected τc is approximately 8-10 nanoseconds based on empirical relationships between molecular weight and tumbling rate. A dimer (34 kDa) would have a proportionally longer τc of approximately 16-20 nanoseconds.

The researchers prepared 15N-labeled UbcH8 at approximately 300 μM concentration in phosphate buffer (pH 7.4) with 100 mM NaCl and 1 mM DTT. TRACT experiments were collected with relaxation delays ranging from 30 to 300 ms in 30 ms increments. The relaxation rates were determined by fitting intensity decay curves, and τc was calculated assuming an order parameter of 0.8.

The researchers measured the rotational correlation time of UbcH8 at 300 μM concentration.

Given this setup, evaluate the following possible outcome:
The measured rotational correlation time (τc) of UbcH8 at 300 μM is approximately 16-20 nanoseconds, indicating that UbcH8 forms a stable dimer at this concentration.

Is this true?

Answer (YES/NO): NO